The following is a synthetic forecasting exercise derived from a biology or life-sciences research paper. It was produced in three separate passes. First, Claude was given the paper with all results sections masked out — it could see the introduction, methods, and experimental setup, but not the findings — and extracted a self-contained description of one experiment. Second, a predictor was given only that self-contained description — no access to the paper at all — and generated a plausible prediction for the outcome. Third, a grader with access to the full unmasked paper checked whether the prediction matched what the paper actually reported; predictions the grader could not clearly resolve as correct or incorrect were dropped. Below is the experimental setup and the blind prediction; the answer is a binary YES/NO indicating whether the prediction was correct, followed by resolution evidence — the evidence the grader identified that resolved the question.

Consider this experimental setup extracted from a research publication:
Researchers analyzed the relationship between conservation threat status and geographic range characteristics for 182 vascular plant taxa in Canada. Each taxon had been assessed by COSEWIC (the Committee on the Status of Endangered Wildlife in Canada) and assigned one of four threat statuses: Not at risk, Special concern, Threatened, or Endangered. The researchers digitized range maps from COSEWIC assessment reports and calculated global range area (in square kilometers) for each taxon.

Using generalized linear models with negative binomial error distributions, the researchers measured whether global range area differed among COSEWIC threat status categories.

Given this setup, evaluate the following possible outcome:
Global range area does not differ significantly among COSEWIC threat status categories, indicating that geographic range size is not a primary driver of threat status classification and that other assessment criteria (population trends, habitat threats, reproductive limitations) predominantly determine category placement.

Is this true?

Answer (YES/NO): YES